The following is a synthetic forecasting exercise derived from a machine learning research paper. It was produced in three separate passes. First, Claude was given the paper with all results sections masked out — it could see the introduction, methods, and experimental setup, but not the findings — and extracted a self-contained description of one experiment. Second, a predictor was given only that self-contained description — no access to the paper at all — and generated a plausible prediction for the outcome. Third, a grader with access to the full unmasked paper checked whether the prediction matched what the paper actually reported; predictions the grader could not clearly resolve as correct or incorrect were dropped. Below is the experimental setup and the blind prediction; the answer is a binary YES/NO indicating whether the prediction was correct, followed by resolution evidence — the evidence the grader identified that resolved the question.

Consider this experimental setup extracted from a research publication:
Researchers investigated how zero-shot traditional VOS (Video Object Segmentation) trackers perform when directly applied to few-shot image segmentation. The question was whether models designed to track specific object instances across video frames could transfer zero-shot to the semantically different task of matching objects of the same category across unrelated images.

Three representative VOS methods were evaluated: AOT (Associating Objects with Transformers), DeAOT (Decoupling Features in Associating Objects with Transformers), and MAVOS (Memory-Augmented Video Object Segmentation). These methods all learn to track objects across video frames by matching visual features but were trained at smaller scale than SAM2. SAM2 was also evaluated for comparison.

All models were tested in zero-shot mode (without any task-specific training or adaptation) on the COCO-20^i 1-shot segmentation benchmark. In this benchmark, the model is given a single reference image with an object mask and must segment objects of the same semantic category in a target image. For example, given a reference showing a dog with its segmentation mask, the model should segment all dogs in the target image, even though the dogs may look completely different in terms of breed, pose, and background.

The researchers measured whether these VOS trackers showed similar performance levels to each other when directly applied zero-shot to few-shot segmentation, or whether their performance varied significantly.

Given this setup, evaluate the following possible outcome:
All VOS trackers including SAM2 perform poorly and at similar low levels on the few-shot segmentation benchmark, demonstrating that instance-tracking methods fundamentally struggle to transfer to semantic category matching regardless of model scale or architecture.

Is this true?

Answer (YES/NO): YES